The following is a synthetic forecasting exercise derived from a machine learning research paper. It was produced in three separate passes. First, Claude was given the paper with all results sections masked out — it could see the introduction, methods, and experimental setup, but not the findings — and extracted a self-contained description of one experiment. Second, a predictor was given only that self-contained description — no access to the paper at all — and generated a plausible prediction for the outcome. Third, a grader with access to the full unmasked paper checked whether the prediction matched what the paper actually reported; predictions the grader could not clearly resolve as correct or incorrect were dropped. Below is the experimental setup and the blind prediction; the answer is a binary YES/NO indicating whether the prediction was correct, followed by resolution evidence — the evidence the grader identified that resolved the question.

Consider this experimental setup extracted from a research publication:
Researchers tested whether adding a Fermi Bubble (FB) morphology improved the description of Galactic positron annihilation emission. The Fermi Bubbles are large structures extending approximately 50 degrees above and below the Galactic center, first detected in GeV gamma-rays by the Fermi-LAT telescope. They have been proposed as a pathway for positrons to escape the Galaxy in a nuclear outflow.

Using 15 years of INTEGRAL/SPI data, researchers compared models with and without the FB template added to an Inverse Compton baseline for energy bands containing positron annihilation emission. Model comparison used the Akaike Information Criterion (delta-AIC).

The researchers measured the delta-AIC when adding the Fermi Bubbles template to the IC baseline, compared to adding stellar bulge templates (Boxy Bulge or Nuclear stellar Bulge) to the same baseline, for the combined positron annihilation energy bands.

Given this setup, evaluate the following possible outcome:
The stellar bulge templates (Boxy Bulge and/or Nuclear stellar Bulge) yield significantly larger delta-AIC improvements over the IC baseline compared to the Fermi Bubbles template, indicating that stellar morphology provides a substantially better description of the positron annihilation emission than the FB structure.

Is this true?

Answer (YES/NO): YES